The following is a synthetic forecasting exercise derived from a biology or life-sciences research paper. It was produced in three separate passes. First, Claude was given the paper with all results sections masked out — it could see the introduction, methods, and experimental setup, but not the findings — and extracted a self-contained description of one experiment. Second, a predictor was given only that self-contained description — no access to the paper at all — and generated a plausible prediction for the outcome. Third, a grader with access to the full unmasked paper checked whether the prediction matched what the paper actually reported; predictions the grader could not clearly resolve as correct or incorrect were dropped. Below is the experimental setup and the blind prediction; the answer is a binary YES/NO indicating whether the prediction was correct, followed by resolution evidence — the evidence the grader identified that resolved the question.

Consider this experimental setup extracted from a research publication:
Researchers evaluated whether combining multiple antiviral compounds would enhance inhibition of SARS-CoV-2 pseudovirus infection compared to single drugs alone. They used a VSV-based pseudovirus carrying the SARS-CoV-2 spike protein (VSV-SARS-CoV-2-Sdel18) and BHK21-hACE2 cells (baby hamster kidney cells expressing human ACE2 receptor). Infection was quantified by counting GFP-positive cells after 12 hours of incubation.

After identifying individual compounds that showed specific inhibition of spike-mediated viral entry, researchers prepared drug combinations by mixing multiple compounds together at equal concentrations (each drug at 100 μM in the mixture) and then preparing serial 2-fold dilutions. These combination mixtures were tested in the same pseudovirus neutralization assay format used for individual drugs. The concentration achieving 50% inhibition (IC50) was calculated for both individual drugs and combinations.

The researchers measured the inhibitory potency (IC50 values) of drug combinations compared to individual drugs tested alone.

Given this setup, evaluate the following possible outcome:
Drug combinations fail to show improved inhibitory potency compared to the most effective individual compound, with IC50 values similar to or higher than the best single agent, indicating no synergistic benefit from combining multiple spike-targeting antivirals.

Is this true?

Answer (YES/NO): NO